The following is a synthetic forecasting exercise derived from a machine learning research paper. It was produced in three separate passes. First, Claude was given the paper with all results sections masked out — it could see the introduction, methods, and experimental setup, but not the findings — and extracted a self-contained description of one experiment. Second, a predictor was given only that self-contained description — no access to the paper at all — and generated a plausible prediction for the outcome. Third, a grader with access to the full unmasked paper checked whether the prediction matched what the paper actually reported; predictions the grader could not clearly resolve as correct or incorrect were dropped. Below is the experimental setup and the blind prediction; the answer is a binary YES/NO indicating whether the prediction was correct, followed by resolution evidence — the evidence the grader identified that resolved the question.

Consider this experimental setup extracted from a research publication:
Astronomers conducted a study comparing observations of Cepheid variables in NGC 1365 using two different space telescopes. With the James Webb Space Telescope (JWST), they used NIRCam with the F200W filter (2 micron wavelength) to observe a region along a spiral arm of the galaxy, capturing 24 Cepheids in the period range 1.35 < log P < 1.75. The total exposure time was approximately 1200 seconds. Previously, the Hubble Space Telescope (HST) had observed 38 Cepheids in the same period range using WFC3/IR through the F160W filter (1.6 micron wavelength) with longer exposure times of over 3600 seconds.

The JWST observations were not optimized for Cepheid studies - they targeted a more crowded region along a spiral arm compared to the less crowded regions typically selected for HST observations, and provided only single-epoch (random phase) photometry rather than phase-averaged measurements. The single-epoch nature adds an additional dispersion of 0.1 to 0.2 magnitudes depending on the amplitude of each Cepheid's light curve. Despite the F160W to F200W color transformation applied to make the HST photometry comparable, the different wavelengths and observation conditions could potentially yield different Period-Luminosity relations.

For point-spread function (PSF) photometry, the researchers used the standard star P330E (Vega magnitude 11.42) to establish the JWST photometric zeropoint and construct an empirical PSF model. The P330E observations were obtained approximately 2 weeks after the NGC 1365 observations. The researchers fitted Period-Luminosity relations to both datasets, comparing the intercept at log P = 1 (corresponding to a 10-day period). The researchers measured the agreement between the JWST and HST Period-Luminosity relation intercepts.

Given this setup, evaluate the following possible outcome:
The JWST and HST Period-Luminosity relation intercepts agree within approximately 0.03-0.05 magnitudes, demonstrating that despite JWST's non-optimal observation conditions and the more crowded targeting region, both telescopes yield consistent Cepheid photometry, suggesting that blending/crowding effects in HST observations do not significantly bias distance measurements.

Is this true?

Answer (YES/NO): YES